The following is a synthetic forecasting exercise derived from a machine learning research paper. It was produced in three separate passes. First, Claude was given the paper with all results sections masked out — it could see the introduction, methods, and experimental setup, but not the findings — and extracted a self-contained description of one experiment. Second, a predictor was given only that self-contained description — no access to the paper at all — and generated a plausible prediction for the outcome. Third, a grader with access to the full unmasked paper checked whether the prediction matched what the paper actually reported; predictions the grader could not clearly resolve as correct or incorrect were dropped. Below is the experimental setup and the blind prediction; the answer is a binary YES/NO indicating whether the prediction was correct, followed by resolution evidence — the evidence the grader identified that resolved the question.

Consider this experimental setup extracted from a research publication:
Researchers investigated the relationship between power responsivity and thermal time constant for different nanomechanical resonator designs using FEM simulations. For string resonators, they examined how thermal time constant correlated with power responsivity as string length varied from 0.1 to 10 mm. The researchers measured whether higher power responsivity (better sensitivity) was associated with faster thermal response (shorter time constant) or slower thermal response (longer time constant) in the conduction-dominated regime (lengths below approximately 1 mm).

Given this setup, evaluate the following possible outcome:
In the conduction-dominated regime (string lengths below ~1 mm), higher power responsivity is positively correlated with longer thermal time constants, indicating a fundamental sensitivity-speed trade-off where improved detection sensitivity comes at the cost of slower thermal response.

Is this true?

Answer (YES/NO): YES